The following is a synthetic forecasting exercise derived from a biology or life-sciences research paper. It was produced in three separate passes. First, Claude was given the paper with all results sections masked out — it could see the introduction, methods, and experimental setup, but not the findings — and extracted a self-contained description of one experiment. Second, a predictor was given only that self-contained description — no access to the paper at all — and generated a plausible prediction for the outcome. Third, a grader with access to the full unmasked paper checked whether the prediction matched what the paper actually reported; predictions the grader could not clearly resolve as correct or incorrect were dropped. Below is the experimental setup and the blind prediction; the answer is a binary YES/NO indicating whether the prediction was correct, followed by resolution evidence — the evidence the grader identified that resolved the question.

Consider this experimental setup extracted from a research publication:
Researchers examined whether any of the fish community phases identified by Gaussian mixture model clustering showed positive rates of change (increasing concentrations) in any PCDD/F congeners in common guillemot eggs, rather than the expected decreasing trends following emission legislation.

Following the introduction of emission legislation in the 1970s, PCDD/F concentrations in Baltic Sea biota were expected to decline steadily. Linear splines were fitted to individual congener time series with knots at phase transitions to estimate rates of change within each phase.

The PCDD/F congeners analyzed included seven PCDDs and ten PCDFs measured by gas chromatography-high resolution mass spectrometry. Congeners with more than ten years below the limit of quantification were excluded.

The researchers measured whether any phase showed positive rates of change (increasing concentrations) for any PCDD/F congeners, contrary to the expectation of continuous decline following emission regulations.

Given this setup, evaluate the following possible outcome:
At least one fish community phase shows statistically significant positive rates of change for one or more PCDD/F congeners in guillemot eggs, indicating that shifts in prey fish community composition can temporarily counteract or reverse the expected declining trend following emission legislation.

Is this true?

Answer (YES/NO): NO